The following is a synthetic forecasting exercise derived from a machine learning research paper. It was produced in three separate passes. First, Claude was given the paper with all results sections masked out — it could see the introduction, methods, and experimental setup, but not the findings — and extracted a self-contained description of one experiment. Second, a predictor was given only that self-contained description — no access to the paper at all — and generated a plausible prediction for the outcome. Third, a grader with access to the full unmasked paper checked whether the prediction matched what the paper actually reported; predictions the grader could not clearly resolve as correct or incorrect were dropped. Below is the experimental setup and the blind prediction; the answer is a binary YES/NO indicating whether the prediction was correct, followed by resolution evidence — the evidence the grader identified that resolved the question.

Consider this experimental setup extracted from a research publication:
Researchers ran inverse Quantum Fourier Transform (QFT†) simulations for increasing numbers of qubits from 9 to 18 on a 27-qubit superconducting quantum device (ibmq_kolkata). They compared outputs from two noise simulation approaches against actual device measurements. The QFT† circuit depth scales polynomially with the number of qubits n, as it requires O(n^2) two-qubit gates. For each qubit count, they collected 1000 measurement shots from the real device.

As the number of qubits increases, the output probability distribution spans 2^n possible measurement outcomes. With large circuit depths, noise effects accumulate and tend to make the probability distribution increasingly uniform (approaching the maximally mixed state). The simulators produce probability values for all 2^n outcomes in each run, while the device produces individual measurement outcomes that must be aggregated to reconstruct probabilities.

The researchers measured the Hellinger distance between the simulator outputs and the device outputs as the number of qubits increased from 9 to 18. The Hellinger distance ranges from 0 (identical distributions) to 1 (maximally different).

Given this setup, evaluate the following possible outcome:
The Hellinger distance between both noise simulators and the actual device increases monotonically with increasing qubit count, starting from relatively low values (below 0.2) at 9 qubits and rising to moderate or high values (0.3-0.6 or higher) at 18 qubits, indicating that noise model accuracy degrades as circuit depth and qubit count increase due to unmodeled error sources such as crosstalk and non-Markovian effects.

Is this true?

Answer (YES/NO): NO